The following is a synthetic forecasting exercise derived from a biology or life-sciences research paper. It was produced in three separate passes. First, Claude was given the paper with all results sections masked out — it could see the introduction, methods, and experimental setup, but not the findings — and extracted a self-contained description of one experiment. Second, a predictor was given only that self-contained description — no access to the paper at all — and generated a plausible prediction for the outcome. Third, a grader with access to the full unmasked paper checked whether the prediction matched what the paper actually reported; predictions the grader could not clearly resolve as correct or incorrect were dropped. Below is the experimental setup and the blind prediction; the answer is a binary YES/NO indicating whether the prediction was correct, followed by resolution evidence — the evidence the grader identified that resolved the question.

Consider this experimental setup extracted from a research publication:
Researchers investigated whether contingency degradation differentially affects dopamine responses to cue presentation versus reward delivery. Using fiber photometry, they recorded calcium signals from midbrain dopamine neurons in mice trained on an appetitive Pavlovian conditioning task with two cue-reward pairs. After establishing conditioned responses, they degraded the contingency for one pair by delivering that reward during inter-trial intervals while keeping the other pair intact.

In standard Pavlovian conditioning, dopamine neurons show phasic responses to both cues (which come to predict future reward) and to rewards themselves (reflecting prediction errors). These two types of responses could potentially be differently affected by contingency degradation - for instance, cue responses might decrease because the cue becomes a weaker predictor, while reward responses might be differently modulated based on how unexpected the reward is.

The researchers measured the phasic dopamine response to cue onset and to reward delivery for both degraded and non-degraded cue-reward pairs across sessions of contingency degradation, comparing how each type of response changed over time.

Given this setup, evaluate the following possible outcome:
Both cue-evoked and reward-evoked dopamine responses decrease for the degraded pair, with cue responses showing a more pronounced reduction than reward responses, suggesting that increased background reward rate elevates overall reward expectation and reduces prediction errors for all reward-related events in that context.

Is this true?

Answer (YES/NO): NO